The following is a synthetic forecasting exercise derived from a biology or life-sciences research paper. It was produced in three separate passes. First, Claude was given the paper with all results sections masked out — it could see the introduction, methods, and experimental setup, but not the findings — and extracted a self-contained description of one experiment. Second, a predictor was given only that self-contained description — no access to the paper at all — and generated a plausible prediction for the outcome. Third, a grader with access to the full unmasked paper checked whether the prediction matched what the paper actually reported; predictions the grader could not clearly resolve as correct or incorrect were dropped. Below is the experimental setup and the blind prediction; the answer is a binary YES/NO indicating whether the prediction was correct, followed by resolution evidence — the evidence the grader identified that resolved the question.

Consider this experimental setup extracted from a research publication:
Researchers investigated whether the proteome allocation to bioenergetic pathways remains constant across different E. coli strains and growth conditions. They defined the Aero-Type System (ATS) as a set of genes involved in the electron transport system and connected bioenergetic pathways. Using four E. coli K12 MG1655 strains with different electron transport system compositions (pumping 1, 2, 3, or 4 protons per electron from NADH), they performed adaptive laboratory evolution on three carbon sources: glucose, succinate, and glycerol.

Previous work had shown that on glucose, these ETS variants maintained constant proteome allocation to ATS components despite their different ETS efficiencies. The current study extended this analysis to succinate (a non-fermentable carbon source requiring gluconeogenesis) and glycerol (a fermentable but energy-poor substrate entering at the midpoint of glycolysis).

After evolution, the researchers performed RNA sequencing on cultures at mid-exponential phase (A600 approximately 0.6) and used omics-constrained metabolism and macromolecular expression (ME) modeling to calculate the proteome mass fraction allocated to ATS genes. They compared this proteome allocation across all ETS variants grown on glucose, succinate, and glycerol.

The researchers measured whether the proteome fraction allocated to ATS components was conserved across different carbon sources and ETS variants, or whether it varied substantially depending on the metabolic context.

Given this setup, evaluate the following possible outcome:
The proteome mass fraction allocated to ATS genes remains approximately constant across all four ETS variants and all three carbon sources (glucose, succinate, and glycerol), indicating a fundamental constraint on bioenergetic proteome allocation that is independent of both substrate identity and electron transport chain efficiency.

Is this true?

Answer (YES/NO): YES